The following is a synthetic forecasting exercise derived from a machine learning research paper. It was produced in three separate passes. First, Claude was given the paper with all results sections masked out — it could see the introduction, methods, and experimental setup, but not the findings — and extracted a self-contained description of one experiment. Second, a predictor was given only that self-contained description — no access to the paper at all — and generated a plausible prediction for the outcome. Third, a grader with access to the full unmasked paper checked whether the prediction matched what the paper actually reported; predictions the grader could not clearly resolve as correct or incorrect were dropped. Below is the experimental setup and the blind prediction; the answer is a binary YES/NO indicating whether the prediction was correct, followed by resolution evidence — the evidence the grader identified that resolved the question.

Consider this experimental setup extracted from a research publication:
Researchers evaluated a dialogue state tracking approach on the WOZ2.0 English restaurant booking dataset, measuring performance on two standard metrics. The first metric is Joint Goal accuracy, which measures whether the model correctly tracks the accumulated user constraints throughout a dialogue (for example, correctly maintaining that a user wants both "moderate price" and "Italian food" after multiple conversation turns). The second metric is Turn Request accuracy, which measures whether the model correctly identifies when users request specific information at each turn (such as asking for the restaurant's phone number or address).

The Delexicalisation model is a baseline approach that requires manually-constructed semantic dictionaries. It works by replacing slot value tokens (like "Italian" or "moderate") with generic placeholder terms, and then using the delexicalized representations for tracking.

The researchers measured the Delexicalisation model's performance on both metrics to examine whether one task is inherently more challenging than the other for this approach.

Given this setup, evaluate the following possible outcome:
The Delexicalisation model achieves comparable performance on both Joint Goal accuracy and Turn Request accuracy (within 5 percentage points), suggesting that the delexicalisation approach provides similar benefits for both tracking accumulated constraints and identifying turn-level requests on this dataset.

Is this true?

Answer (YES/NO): NO